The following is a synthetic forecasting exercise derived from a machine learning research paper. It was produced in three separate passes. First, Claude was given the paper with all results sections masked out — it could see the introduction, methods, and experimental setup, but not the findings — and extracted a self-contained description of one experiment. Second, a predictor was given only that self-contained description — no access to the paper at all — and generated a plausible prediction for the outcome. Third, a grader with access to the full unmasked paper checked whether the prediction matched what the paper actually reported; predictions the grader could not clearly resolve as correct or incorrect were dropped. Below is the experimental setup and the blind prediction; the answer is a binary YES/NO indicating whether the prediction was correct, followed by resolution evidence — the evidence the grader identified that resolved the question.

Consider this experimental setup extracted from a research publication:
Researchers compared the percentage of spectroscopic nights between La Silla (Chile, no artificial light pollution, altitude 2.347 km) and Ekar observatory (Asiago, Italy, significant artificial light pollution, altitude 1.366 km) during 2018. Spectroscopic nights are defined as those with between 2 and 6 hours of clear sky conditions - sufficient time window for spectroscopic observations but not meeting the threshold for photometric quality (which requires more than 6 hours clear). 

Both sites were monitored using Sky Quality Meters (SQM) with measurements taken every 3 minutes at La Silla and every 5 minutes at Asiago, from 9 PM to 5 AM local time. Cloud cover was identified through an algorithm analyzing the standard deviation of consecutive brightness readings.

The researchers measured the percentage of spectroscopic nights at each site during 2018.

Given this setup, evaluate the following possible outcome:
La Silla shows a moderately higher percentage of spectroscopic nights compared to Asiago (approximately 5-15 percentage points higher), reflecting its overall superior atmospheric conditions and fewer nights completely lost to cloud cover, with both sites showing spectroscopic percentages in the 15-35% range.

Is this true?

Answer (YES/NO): NO